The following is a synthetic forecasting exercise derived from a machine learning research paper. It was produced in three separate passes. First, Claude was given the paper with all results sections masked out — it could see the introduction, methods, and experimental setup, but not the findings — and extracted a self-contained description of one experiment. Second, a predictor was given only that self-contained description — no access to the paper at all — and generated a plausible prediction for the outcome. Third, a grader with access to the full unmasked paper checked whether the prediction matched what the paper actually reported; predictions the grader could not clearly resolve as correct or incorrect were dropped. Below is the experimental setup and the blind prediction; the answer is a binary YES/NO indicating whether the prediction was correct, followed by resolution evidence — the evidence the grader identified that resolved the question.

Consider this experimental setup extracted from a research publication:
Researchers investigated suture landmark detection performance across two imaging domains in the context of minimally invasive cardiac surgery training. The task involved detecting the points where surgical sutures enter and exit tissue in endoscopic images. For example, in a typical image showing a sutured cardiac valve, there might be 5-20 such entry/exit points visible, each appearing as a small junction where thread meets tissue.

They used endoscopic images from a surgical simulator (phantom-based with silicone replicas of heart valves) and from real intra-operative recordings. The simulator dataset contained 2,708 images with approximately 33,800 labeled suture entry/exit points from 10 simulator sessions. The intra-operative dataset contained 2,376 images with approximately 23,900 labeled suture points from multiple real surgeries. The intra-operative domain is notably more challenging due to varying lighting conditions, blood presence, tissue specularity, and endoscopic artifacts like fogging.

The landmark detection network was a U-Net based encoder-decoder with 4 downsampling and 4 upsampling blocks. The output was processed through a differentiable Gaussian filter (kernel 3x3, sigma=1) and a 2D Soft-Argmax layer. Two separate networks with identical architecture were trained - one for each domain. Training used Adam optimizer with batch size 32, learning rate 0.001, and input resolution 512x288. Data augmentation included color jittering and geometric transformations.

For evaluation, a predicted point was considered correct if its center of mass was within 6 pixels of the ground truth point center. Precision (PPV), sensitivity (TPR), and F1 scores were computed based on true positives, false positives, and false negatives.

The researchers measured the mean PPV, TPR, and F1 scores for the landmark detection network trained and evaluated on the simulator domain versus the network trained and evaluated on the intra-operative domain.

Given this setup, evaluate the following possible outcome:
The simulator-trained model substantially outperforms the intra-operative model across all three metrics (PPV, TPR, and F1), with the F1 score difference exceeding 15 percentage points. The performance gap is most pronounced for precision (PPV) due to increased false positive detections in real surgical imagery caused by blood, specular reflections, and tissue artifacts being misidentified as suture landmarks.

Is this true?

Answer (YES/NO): NO